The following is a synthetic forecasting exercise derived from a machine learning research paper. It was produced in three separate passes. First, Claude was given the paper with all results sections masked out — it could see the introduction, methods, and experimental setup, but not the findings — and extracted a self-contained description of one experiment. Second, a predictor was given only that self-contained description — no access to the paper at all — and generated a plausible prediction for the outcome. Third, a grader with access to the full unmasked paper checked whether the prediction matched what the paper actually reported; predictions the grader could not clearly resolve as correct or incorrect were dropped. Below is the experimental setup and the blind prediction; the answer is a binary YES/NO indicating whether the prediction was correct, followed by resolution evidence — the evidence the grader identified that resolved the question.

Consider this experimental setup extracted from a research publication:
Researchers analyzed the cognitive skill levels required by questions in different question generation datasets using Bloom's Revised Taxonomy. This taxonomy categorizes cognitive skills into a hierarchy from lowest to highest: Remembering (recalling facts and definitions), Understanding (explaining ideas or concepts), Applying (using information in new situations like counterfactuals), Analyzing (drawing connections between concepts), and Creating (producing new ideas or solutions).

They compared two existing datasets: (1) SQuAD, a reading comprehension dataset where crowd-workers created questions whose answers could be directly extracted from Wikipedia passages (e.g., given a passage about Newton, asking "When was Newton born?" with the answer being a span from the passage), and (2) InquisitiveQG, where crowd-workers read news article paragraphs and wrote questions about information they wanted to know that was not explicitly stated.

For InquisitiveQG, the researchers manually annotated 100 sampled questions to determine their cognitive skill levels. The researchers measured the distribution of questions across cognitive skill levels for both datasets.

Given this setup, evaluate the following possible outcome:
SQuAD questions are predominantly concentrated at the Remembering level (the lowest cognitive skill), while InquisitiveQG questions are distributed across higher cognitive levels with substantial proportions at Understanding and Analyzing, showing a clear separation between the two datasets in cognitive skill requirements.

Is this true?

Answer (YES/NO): NO